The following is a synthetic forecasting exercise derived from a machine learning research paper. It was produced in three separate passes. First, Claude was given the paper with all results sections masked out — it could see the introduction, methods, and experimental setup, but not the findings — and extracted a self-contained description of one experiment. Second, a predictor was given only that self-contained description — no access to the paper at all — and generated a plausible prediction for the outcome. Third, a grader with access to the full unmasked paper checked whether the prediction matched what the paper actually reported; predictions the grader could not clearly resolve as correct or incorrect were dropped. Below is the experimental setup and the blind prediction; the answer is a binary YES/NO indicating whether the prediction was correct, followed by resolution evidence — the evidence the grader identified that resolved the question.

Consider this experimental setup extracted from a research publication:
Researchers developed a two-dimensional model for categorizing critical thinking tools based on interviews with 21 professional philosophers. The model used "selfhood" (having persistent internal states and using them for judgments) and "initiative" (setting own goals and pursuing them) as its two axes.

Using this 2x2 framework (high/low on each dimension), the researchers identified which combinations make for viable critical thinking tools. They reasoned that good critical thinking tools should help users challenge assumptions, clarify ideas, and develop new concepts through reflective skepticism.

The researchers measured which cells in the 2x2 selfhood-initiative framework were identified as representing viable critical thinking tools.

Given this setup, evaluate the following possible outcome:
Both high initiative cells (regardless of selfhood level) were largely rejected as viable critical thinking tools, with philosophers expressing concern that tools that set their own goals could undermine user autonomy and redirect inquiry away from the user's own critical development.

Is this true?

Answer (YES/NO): NO